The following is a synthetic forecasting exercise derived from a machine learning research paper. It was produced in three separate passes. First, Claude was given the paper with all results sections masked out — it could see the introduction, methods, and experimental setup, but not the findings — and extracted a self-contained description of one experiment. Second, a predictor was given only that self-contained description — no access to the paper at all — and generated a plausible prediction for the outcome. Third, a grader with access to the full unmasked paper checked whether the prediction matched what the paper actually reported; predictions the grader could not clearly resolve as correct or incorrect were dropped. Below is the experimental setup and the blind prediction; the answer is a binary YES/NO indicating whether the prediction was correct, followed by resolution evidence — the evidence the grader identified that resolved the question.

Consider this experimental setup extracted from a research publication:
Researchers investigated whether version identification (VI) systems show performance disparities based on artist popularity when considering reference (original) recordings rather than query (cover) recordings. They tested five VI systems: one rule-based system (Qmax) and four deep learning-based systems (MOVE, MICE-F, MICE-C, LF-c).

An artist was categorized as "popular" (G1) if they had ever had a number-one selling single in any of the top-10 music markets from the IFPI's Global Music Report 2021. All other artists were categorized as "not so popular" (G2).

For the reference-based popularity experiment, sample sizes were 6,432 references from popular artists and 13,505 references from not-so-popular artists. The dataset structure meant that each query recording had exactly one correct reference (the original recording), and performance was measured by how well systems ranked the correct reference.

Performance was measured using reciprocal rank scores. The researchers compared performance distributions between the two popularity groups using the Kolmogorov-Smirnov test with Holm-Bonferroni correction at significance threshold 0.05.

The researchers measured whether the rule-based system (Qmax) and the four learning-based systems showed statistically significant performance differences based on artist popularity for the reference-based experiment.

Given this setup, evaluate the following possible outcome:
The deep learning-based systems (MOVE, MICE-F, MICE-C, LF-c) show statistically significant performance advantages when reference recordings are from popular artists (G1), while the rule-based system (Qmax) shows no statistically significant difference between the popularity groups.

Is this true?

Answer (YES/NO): NO